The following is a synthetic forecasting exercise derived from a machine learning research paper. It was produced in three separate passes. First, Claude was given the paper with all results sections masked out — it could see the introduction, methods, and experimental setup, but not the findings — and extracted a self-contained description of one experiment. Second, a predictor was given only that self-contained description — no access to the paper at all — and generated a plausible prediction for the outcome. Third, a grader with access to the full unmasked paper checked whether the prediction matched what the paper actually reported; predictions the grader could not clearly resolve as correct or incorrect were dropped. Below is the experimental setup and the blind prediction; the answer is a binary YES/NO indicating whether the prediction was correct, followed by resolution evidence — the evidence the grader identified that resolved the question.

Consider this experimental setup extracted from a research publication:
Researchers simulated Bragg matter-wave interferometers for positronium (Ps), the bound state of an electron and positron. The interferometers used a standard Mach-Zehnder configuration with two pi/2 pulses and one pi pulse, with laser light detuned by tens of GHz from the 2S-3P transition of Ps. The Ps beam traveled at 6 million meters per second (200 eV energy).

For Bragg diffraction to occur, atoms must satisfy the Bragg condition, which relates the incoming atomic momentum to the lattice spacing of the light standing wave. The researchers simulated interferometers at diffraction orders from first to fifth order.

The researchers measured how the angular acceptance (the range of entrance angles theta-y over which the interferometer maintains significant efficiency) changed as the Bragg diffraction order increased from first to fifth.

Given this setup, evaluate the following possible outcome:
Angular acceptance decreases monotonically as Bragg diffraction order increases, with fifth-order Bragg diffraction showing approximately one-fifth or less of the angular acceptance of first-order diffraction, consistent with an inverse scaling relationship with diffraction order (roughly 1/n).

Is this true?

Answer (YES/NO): YES